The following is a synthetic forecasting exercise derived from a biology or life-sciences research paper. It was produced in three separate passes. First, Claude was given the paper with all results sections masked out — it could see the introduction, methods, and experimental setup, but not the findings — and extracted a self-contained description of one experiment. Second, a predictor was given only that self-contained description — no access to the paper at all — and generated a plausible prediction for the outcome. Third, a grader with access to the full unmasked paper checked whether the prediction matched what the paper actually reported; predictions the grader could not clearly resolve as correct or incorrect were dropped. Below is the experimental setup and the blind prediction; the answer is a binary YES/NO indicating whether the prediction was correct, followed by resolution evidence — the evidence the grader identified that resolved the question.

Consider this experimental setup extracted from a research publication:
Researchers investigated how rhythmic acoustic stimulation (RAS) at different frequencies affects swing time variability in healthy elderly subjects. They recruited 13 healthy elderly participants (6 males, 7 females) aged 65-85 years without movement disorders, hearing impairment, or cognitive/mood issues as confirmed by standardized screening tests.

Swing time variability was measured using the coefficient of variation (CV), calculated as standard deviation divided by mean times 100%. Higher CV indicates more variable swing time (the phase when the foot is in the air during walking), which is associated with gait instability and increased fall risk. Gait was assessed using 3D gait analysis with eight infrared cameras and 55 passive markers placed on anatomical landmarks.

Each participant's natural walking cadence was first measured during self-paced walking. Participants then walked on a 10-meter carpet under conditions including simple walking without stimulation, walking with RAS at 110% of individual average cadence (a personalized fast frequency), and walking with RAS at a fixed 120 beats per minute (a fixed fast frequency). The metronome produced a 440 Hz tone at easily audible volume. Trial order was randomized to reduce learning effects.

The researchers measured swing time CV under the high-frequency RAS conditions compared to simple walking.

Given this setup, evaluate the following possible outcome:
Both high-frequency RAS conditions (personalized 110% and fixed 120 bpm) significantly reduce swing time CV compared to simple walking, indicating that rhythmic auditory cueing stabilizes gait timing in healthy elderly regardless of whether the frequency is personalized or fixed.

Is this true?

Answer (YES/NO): NO